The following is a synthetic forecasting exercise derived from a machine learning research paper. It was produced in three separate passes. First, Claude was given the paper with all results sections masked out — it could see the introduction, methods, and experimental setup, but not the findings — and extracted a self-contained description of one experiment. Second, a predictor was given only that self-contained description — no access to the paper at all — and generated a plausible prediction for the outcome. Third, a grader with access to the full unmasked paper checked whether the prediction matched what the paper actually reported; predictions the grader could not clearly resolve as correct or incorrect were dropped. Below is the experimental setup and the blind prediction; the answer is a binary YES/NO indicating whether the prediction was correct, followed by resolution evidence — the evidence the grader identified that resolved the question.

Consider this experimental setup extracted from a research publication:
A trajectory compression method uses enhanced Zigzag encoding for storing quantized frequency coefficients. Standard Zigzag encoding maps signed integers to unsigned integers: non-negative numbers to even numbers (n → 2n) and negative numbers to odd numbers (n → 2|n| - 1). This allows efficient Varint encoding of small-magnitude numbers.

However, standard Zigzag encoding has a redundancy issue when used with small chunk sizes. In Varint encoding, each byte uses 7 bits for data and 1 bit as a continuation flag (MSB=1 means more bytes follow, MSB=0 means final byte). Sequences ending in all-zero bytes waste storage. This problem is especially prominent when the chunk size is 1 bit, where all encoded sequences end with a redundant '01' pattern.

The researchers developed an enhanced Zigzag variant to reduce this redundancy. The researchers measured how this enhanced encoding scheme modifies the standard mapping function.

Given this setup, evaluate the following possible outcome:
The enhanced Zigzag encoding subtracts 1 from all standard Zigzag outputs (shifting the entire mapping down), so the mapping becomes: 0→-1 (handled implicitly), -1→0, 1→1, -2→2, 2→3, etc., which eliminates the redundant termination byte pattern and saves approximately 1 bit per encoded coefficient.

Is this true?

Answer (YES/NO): NO